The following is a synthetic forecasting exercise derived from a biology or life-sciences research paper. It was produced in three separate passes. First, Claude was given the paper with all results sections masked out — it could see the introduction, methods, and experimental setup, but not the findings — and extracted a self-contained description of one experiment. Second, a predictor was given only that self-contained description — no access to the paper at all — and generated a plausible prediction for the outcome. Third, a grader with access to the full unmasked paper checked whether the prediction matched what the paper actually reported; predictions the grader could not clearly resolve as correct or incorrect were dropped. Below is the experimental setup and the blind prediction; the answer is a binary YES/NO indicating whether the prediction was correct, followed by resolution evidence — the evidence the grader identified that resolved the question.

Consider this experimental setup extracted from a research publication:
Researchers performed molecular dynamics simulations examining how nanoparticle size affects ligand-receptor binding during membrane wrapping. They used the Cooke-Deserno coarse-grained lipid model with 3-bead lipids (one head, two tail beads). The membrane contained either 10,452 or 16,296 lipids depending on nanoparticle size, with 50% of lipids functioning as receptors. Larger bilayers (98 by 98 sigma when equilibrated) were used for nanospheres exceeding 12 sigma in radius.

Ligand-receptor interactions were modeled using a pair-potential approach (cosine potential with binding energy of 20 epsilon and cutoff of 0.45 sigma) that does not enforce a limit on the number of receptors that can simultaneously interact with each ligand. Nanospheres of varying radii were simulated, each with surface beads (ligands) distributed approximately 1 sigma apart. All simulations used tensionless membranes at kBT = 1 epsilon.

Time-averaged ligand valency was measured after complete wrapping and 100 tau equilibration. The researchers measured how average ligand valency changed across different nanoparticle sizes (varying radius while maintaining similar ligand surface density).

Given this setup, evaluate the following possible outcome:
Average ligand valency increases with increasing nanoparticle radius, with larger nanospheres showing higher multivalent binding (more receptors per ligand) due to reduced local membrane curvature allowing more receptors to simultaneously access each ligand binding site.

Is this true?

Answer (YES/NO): NO